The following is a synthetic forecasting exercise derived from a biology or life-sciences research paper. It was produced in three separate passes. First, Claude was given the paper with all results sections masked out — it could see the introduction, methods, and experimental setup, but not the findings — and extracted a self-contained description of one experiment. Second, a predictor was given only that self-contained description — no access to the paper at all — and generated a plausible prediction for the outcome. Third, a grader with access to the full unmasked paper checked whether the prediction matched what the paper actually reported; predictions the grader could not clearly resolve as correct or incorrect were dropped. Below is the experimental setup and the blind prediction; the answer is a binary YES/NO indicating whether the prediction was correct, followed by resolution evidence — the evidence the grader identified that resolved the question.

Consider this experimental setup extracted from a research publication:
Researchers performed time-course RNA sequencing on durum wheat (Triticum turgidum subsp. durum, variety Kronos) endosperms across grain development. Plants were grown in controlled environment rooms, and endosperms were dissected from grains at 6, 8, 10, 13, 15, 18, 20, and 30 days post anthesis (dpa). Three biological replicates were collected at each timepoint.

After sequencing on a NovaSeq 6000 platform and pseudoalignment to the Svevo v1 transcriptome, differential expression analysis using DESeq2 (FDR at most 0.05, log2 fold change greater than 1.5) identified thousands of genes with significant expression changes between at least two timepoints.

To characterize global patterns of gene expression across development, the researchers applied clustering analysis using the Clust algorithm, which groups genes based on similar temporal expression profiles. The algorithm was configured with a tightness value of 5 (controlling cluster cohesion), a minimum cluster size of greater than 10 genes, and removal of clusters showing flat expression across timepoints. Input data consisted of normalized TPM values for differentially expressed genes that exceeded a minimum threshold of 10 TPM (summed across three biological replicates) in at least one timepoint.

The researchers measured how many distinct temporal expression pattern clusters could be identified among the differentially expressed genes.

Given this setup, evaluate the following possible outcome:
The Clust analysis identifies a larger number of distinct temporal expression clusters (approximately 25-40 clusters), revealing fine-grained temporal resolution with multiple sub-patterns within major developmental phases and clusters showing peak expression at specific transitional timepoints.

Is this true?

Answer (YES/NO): NO